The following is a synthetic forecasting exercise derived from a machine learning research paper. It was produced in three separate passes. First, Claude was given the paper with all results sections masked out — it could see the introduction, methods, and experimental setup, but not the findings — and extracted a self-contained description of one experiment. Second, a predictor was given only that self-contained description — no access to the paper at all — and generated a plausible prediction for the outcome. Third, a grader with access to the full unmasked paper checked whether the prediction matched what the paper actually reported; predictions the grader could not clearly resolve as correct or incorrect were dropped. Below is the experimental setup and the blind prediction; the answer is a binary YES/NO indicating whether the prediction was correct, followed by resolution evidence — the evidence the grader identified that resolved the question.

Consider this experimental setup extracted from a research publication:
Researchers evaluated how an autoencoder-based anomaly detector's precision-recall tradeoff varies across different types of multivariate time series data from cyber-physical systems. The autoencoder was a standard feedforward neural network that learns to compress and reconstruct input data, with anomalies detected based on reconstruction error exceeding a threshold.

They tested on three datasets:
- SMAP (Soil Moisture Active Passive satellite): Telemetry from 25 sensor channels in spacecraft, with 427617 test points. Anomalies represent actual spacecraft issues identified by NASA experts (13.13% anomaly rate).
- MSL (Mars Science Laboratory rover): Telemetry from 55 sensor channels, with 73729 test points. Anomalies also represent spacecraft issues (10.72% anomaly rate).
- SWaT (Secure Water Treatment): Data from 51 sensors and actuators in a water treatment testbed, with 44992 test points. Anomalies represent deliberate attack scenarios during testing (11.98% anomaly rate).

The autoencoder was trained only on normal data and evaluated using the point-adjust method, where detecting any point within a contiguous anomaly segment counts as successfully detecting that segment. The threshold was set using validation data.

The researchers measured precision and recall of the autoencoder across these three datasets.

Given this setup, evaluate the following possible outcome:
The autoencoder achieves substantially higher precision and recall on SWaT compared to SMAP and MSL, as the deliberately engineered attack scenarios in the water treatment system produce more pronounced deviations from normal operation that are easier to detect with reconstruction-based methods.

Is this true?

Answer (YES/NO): NO